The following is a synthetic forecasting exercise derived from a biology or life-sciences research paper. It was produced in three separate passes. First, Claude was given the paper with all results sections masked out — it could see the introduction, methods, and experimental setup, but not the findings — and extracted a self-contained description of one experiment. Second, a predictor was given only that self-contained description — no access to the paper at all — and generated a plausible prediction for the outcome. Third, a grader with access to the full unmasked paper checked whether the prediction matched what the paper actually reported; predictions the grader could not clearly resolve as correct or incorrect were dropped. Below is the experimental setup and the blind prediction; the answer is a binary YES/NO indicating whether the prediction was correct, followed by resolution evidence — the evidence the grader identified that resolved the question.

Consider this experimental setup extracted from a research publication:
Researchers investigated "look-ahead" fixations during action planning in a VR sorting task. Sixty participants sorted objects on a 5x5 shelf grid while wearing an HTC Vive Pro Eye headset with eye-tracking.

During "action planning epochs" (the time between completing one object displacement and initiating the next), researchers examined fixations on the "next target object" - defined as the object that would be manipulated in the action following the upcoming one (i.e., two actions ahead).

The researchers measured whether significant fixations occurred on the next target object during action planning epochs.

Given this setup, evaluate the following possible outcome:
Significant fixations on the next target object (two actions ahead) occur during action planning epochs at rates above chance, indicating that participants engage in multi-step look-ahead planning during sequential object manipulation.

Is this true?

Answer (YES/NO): NO